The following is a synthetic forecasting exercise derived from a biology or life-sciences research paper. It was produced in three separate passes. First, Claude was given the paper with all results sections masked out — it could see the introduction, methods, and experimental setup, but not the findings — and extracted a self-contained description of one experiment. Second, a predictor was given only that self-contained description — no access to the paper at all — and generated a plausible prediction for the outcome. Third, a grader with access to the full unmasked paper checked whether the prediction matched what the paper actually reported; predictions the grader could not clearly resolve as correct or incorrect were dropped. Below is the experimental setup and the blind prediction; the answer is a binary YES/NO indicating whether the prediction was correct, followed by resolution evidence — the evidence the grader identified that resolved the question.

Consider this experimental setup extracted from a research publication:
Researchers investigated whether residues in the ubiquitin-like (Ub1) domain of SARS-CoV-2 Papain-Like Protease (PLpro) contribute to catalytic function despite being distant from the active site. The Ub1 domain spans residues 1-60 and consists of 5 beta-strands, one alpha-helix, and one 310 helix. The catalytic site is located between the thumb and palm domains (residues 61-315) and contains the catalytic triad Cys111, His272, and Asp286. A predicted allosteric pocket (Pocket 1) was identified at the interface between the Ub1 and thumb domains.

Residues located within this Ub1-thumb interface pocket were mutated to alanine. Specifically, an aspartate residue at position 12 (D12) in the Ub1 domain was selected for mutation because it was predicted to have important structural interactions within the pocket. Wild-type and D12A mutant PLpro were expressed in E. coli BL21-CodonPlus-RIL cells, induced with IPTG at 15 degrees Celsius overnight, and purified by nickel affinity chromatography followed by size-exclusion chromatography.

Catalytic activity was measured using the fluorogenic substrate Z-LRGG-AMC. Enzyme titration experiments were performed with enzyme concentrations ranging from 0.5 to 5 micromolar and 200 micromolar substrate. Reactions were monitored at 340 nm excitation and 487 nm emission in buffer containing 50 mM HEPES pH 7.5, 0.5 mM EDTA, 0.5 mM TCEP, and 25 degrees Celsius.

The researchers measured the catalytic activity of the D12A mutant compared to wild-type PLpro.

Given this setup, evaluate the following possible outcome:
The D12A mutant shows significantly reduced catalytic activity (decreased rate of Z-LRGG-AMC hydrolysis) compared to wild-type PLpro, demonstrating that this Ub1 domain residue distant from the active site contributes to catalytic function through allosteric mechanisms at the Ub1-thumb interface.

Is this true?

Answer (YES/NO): YES